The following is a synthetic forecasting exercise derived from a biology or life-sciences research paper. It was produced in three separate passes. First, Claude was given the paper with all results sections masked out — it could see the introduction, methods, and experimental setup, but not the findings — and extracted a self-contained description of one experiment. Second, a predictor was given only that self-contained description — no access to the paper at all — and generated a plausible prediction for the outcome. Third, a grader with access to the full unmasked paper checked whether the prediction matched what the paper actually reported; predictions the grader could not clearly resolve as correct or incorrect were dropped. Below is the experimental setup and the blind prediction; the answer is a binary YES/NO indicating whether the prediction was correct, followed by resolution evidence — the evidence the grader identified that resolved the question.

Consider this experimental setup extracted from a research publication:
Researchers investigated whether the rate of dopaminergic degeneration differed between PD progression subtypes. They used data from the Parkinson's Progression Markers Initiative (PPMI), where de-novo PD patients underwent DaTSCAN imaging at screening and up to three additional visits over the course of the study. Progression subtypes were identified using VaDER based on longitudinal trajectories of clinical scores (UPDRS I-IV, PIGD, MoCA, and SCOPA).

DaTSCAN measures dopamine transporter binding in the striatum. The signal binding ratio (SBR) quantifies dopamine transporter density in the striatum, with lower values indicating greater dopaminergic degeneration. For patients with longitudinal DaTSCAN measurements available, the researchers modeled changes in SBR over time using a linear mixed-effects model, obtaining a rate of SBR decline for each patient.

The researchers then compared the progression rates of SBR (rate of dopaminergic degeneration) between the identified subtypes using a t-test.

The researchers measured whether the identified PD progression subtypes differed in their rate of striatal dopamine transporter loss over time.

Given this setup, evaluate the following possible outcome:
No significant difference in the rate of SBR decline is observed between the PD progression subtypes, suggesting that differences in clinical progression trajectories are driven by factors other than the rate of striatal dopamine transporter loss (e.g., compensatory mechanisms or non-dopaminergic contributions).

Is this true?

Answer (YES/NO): NO